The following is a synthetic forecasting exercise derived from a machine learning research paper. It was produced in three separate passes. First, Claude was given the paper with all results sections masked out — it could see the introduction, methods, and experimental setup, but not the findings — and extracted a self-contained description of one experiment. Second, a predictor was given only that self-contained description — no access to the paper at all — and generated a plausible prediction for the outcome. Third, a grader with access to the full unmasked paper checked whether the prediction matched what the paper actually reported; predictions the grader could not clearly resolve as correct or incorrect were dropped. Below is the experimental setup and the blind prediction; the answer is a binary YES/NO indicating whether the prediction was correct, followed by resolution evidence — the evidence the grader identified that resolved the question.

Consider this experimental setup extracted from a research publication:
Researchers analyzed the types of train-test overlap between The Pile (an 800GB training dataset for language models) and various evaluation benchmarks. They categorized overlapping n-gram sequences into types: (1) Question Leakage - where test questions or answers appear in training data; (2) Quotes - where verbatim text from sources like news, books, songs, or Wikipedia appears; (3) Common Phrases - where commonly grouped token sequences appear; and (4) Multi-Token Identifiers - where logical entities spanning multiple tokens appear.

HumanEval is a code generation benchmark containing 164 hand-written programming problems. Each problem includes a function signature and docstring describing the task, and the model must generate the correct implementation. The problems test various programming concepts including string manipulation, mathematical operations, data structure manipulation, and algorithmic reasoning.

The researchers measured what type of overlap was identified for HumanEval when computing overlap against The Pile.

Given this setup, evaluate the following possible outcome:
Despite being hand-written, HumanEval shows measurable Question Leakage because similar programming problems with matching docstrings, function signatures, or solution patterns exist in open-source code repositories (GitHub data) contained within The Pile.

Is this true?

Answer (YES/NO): NO